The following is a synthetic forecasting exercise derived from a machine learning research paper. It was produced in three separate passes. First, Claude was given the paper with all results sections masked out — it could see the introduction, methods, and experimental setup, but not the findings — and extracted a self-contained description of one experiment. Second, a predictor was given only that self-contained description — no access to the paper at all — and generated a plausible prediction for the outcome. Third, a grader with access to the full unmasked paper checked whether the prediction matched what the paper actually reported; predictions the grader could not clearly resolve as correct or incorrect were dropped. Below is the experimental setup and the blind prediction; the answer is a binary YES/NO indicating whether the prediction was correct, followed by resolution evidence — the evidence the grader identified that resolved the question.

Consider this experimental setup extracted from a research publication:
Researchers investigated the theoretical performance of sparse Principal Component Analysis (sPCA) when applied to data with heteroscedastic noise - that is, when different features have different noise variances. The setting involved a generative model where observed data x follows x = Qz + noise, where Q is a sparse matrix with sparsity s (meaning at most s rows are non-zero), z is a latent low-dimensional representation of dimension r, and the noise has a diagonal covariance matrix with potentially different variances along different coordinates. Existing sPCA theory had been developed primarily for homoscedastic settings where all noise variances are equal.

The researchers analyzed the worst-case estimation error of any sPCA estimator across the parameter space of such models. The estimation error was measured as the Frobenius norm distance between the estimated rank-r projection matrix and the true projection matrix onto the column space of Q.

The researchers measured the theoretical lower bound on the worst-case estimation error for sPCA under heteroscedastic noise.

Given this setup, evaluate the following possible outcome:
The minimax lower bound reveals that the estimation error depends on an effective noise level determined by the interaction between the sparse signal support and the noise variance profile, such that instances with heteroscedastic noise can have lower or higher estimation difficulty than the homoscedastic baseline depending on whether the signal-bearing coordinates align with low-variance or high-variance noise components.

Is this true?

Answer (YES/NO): NO